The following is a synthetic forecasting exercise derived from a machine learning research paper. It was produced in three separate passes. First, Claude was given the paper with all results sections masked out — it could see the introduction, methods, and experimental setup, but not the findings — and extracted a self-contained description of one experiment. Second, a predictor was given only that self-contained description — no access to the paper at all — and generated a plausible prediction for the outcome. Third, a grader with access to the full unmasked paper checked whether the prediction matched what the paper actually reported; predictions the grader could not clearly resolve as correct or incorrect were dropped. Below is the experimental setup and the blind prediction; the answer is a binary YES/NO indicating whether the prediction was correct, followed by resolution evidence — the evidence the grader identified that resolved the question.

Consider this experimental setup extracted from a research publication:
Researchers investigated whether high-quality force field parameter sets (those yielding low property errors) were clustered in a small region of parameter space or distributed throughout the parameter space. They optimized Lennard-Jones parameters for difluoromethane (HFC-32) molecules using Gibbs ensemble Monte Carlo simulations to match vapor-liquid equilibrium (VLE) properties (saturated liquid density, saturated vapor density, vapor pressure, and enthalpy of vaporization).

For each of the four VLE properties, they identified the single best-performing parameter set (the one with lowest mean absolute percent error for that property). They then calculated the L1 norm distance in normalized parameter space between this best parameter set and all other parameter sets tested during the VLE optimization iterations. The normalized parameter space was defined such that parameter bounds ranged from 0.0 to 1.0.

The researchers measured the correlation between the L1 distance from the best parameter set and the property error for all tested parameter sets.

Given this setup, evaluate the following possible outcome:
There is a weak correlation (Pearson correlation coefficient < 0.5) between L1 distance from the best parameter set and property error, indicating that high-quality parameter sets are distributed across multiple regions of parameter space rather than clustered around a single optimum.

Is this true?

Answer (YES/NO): YES